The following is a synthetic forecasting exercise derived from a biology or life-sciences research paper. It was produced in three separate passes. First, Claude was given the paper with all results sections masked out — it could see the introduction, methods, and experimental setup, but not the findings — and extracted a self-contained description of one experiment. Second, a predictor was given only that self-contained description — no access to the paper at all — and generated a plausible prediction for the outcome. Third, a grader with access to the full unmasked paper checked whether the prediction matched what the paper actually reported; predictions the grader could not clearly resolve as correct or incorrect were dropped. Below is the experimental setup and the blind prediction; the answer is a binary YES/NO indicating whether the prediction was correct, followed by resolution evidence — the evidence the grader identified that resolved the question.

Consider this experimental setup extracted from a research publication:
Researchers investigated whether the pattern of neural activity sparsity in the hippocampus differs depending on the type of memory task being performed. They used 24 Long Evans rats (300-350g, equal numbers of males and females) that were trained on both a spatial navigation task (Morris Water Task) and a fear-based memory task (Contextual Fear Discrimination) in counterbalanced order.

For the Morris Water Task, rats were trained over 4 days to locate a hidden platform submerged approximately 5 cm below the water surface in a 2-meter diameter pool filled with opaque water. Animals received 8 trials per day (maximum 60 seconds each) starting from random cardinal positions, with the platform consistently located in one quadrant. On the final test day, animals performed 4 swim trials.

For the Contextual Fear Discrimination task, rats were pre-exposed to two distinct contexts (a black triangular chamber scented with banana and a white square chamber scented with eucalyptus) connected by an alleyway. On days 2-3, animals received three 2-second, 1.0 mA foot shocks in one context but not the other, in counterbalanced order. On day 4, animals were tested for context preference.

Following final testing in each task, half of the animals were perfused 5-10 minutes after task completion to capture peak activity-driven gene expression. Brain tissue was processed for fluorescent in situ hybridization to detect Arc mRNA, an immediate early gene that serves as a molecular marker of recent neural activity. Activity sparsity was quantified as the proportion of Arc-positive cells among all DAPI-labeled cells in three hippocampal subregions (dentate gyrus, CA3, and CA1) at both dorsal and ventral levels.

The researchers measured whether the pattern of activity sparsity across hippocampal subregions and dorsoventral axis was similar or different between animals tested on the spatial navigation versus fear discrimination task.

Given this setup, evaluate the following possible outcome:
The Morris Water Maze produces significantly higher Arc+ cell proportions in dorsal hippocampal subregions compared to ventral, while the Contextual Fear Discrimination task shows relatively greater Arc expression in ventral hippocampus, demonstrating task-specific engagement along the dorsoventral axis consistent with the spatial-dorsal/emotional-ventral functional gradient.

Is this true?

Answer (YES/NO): NO